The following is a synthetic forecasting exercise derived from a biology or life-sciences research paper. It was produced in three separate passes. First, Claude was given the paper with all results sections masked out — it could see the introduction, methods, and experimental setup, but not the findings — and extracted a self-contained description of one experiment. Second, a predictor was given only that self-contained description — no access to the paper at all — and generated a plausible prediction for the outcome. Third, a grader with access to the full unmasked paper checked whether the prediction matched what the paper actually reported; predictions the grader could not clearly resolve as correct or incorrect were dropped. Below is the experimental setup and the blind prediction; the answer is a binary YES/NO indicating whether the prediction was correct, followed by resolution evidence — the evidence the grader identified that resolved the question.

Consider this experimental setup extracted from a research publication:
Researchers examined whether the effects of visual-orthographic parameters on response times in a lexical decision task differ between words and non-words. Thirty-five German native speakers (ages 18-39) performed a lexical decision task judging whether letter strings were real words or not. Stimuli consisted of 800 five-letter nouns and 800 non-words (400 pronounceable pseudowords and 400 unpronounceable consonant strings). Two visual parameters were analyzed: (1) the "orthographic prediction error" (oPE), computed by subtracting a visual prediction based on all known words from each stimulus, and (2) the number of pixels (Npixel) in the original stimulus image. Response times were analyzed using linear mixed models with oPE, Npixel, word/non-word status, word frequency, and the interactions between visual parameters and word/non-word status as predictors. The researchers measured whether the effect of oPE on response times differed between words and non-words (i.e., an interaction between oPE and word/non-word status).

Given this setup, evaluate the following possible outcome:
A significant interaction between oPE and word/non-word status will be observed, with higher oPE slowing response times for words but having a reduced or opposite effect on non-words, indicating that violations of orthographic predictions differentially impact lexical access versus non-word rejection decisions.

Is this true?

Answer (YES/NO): YES